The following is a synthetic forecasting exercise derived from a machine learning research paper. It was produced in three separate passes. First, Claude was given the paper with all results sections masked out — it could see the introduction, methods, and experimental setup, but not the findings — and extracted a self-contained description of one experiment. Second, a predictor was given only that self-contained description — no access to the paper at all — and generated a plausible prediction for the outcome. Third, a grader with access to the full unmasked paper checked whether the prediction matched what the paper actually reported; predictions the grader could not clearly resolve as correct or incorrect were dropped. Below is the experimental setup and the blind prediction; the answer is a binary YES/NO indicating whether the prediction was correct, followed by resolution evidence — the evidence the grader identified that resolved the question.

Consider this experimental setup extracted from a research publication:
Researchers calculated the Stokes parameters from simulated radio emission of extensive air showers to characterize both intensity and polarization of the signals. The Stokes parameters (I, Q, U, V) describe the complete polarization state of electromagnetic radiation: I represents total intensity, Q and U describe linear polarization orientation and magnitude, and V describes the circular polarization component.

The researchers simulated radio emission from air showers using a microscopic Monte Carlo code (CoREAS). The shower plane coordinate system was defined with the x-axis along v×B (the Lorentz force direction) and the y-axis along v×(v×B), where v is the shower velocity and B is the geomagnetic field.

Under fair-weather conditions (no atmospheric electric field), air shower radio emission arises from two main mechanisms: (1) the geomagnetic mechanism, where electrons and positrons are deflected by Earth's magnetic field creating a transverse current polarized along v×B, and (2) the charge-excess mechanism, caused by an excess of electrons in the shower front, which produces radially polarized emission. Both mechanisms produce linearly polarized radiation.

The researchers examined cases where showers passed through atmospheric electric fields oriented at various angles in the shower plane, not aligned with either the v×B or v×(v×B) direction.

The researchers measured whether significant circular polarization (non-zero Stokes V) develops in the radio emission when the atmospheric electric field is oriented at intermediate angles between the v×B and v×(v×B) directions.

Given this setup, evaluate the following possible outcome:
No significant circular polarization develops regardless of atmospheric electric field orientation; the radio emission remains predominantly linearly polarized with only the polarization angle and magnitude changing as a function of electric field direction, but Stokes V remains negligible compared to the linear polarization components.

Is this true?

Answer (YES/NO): NO